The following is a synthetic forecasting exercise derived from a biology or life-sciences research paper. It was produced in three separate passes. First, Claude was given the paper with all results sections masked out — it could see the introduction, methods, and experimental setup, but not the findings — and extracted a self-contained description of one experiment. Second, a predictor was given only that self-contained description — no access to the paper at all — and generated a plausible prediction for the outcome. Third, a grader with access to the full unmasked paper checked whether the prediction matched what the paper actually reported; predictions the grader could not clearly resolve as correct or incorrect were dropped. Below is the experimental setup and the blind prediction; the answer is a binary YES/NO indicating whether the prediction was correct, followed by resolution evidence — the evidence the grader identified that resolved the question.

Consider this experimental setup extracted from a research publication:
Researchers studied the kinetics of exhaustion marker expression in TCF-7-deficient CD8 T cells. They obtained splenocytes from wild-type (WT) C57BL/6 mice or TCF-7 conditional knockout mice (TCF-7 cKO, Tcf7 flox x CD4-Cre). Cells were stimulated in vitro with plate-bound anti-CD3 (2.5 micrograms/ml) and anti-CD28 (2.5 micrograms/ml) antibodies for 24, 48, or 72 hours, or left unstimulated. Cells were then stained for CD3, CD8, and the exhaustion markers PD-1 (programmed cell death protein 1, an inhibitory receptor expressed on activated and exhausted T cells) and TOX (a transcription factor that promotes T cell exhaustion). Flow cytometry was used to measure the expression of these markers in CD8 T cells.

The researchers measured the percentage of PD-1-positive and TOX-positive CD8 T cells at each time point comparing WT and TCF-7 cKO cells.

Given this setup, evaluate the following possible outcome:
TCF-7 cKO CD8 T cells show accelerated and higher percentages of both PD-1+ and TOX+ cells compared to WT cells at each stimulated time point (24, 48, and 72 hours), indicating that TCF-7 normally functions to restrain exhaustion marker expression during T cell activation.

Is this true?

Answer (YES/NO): NO